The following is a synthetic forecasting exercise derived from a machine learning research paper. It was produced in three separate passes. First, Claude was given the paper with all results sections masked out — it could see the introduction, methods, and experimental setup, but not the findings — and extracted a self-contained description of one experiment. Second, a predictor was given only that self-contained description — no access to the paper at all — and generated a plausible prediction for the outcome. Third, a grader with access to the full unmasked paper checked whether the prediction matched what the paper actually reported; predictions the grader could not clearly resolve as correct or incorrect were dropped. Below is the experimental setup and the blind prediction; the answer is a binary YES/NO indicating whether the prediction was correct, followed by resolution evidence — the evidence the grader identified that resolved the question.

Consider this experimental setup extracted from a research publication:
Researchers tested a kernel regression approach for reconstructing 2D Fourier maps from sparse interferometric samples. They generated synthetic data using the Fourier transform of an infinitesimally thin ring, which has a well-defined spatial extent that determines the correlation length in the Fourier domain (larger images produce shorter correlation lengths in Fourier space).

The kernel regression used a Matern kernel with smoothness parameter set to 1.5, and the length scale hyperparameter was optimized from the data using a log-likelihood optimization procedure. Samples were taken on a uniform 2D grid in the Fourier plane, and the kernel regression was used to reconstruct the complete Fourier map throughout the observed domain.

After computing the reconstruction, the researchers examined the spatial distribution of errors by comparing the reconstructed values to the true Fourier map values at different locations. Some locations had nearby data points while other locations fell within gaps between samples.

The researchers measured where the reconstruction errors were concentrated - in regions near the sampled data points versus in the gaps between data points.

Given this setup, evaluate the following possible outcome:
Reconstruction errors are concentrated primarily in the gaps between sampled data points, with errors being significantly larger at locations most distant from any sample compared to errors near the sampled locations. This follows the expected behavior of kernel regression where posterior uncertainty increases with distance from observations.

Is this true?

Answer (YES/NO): YES